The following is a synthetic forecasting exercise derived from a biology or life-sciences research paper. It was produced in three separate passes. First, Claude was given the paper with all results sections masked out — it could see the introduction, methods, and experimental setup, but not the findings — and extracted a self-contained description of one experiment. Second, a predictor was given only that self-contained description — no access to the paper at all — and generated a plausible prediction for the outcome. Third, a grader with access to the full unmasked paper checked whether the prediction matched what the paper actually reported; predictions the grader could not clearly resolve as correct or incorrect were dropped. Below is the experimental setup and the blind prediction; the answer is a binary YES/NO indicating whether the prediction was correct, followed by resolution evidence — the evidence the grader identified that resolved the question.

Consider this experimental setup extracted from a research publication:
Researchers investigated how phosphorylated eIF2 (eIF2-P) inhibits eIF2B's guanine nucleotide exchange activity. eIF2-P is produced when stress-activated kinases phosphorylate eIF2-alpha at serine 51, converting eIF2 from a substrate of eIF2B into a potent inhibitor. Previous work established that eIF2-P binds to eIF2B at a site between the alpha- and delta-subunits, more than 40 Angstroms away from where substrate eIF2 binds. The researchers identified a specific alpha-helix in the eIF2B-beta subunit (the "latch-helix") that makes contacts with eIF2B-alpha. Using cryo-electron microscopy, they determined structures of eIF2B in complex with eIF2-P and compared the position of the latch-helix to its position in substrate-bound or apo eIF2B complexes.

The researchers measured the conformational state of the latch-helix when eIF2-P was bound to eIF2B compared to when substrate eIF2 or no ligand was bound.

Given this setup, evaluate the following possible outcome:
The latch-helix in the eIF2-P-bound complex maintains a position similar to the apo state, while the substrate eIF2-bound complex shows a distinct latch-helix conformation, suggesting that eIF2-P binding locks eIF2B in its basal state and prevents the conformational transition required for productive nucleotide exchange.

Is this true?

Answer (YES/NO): NO